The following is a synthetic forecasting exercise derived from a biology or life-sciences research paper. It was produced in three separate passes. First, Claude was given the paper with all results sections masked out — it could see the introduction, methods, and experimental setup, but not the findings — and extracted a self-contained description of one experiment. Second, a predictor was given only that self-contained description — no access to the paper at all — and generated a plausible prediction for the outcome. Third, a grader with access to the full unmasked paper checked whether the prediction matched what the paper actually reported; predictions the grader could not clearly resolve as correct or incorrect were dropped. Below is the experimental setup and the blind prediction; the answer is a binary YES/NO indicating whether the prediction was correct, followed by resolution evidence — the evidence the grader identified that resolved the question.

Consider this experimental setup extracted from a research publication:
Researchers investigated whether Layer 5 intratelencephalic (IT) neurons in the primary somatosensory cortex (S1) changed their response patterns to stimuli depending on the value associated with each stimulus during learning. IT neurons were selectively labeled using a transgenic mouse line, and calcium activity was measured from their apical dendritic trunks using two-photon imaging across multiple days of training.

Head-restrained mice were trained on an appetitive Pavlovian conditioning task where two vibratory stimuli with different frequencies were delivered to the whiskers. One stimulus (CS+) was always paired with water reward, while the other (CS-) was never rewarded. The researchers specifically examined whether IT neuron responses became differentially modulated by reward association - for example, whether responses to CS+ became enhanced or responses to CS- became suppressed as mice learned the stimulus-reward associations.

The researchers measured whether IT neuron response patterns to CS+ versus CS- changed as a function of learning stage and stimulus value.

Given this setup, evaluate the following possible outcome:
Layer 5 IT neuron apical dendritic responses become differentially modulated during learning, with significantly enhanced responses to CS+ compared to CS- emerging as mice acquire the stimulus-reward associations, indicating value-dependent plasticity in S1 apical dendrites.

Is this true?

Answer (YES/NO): NO